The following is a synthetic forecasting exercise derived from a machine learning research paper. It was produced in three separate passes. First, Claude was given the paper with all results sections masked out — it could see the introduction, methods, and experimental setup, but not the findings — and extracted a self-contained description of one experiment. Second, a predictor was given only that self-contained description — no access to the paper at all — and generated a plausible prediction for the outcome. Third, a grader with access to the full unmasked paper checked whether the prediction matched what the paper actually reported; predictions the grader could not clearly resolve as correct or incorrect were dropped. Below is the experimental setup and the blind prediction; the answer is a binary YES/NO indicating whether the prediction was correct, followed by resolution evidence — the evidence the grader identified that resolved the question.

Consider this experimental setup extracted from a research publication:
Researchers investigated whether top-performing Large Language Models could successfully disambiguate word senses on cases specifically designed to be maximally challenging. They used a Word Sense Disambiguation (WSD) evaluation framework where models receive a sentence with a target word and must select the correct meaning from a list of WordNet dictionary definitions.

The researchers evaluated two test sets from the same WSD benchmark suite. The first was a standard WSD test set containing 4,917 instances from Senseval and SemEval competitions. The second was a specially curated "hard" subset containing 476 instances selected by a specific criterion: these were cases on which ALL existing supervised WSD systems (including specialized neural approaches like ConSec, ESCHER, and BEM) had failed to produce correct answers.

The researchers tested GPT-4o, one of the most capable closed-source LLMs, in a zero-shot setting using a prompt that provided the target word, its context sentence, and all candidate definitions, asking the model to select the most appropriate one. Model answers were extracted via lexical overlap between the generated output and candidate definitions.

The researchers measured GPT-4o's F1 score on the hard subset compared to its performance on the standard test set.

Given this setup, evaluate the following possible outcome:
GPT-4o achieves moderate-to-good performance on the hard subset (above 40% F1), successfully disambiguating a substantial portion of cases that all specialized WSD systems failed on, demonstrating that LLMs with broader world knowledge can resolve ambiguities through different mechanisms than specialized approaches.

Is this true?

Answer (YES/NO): YES